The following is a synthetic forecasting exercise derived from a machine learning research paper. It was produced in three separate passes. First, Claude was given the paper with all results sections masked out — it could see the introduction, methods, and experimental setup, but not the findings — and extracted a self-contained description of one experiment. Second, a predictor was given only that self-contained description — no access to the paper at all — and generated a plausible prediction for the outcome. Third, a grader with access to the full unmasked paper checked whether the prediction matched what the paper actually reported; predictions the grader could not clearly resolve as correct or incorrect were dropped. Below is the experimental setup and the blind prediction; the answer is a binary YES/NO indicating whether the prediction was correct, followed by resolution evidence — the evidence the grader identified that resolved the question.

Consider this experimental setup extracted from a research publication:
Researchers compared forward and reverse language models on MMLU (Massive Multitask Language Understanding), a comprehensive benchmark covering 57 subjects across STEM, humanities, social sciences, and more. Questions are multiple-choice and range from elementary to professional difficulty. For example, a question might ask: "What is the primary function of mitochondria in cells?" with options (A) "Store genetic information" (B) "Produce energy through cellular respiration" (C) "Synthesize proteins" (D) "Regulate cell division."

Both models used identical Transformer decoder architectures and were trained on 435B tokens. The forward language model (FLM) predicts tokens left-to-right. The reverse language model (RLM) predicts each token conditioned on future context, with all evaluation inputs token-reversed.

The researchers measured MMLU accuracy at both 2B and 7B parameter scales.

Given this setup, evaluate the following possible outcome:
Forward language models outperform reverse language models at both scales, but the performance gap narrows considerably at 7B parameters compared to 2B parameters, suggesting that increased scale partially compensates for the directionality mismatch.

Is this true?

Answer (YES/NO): NO